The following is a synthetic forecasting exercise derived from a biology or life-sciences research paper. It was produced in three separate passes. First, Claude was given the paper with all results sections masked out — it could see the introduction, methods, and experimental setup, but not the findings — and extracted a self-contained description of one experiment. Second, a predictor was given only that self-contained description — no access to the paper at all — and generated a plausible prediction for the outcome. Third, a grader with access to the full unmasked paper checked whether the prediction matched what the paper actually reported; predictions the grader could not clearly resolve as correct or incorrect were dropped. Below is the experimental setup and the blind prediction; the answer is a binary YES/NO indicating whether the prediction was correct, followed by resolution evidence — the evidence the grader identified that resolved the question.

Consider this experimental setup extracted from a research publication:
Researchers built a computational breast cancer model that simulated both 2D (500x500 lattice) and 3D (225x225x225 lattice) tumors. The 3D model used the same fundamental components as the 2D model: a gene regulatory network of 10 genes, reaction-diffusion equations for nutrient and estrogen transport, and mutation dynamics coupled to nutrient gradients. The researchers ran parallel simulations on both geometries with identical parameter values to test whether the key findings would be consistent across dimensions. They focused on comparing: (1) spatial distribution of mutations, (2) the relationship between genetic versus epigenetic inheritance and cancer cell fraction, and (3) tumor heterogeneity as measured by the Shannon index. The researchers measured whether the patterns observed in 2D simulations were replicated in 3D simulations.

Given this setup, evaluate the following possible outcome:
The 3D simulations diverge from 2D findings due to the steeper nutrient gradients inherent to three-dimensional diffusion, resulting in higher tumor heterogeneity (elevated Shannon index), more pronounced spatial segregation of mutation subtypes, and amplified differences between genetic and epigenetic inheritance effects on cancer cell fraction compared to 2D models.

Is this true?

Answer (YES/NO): NO